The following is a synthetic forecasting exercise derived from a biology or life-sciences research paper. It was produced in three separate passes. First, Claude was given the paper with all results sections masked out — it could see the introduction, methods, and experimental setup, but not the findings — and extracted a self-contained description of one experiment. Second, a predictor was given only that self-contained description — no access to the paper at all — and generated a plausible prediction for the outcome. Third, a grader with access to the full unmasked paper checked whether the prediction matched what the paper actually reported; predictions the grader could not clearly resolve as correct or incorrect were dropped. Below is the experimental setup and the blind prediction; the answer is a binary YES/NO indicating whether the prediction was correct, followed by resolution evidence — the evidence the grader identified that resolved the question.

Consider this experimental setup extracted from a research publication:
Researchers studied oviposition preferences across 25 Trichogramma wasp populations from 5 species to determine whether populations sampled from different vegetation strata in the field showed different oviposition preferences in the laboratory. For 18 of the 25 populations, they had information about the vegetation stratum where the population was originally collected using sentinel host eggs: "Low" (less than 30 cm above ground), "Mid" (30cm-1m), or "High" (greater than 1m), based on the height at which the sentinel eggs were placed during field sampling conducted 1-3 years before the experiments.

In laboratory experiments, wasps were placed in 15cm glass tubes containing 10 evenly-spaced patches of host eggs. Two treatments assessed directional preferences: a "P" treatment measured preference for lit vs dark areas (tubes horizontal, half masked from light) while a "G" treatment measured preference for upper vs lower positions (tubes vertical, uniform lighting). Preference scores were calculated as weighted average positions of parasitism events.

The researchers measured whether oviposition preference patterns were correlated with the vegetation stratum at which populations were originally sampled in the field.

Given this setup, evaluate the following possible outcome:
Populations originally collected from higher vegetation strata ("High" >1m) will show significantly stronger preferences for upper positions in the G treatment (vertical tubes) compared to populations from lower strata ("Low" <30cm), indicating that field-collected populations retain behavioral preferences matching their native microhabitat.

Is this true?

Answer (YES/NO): NO